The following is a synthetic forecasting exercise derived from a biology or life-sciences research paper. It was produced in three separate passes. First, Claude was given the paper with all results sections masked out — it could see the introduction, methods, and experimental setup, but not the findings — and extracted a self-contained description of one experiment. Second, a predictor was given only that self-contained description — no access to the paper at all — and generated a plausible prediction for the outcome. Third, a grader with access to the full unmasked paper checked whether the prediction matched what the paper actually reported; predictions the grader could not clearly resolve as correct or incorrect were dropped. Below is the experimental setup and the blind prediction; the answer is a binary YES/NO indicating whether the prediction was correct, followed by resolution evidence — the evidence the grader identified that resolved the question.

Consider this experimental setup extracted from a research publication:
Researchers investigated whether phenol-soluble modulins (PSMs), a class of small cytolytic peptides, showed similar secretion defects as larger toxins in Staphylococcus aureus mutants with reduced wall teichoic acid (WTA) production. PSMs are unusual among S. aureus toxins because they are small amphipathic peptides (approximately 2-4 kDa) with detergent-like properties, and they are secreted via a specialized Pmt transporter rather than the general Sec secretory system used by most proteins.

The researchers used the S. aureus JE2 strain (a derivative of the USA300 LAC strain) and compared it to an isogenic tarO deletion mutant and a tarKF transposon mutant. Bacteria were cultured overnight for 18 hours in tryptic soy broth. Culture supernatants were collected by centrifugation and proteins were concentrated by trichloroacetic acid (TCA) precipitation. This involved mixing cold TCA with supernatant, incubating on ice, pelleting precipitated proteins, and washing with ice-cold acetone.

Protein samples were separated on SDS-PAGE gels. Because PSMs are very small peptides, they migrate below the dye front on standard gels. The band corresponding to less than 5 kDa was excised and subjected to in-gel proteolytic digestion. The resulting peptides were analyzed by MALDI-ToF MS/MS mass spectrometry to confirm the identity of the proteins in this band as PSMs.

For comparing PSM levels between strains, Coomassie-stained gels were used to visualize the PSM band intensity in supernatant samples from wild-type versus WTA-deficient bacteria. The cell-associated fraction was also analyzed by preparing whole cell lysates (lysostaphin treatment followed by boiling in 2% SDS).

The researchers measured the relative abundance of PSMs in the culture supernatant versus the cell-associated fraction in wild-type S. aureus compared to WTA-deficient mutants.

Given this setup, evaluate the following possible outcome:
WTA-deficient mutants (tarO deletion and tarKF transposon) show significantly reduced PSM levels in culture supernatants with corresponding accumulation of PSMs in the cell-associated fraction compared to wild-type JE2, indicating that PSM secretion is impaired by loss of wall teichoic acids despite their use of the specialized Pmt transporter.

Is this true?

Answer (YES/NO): YES